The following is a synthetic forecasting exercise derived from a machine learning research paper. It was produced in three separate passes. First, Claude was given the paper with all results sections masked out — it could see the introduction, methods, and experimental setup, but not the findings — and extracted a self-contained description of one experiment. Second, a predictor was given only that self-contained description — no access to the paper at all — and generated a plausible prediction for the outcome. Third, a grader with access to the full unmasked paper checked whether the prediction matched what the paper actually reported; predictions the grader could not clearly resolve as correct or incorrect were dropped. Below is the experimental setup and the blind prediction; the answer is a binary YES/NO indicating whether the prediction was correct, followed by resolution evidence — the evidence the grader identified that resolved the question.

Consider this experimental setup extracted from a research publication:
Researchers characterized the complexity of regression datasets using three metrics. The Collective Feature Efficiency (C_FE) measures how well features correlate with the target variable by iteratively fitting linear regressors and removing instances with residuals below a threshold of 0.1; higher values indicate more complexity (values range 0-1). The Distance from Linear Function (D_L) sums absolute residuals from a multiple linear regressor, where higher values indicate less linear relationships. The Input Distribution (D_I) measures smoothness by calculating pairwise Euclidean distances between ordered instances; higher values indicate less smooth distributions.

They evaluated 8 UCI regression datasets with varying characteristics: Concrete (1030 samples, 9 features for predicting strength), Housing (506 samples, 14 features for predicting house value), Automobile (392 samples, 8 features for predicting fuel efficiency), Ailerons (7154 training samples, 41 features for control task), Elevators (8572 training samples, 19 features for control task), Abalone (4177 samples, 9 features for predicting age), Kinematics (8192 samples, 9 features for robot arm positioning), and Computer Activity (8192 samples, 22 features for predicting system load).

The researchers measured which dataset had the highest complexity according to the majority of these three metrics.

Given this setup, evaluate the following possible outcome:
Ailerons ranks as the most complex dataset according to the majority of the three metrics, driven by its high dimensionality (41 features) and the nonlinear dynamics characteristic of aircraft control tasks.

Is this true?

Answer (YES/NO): NO